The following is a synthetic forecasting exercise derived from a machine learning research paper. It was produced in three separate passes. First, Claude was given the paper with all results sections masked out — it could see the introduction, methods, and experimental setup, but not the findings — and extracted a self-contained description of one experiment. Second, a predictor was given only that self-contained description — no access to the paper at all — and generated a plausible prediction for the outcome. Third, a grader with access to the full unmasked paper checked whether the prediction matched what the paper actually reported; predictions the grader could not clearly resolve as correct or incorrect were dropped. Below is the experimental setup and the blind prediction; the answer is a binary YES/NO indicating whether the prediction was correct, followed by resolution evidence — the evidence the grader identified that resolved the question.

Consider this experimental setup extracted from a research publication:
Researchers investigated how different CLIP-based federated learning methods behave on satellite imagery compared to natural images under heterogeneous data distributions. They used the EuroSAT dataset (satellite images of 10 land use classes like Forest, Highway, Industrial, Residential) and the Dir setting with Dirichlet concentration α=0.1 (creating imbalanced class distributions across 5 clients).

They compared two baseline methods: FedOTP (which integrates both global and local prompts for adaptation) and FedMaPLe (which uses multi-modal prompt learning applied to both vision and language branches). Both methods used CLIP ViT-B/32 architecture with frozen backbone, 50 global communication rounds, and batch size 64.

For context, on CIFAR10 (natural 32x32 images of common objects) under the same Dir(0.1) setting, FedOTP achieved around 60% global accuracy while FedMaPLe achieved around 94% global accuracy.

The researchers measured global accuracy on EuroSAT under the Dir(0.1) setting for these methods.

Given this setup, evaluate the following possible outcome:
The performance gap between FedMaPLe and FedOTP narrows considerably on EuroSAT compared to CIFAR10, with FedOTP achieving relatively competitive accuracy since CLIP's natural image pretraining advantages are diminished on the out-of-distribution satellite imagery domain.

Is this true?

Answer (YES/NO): NO